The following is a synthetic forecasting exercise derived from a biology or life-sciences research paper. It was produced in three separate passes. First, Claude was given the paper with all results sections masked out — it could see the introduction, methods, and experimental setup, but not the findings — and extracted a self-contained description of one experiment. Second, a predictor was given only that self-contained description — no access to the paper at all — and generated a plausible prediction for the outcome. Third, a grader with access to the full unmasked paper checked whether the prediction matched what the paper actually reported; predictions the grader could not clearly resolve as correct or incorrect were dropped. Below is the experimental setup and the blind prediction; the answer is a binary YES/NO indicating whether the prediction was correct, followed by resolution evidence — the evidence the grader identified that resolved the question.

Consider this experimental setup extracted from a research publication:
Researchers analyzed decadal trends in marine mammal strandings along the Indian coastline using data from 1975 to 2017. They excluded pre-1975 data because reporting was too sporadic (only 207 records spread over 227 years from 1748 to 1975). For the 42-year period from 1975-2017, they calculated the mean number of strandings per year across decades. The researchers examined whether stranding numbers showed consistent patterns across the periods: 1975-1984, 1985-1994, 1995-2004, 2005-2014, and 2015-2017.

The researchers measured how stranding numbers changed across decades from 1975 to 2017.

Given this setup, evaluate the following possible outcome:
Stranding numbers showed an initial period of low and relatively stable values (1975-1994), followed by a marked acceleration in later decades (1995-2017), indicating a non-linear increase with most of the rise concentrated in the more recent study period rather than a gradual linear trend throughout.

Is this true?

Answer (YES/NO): NO